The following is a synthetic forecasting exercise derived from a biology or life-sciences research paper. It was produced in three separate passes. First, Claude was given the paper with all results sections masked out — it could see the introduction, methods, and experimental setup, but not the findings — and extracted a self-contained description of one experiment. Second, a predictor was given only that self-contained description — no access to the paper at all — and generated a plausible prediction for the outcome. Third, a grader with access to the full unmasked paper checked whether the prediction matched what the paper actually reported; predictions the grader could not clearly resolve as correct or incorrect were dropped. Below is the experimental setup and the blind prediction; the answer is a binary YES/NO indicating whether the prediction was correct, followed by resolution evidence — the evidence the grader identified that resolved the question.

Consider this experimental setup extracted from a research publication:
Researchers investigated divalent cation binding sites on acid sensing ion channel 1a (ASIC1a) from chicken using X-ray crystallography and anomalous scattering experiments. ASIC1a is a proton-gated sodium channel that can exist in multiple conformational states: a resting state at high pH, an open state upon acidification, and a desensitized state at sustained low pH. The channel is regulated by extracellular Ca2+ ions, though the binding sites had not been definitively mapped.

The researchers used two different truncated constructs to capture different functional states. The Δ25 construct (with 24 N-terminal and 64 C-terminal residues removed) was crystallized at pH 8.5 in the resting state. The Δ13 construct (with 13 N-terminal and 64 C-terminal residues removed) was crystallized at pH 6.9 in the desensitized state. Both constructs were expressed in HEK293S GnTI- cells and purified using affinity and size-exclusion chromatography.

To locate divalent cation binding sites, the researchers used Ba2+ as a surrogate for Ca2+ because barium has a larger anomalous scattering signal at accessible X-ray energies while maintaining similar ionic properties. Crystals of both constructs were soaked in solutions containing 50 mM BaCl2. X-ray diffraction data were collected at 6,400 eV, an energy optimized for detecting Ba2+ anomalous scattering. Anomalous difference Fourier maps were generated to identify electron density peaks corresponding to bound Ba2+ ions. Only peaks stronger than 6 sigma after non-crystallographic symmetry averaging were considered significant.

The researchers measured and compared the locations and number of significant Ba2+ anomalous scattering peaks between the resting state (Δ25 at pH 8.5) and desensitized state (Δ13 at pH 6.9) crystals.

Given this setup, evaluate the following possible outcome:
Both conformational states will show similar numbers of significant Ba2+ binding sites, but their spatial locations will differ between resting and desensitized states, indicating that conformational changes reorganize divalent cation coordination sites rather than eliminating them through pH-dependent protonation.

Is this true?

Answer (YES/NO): NO